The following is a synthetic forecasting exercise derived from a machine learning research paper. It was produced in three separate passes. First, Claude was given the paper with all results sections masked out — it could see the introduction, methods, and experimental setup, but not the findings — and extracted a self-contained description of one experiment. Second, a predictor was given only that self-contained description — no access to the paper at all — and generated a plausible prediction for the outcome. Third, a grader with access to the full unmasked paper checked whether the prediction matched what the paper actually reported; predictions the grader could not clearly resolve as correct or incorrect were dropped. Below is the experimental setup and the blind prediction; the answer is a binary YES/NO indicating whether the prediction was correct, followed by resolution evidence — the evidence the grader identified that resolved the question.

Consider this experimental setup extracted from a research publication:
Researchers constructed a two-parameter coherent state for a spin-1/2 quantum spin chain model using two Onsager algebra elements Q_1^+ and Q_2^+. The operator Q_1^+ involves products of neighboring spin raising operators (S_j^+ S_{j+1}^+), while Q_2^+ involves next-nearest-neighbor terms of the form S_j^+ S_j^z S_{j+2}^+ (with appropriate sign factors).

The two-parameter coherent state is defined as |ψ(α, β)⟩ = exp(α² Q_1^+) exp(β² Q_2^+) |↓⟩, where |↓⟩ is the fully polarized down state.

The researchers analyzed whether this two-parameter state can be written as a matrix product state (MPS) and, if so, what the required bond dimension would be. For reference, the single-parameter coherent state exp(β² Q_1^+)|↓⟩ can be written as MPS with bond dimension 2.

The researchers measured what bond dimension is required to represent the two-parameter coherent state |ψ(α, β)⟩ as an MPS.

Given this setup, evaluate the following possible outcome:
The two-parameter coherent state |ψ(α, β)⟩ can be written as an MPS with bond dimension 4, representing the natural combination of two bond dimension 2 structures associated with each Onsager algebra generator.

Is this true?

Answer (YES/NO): NO